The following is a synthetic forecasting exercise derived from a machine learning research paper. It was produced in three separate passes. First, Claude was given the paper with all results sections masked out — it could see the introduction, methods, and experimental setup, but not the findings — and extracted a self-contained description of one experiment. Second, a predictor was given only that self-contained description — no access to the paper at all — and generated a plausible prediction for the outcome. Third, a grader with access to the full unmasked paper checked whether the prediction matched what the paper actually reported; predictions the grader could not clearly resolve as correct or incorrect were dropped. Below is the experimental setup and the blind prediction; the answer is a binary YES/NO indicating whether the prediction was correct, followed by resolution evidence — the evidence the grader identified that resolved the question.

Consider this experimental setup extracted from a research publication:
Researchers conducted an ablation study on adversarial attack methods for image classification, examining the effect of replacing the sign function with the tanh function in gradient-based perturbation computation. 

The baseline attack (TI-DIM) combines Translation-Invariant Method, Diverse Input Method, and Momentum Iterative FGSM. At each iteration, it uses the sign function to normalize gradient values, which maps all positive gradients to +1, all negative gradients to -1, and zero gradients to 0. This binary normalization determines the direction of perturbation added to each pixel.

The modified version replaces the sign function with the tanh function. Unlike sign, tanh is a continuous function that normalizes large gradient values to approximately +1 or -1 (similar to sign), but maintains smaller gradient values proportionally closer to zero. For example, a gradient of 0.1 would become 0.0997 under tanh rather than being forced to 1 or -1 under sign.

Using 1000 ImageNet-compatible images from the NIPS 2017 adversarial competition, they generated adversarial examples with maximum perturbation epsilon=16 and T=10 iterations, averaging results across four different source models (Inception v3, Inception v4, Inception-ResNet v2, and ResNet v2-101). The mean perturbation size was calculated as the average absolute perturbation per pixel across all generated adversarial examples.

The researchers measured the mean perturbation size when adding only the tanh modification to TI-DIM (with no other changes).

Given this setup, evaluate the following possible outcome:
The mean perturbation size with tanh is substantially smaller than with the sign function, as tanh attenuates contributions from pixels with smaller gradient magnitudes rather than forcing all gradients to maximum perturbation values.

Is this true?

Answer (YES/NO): YES